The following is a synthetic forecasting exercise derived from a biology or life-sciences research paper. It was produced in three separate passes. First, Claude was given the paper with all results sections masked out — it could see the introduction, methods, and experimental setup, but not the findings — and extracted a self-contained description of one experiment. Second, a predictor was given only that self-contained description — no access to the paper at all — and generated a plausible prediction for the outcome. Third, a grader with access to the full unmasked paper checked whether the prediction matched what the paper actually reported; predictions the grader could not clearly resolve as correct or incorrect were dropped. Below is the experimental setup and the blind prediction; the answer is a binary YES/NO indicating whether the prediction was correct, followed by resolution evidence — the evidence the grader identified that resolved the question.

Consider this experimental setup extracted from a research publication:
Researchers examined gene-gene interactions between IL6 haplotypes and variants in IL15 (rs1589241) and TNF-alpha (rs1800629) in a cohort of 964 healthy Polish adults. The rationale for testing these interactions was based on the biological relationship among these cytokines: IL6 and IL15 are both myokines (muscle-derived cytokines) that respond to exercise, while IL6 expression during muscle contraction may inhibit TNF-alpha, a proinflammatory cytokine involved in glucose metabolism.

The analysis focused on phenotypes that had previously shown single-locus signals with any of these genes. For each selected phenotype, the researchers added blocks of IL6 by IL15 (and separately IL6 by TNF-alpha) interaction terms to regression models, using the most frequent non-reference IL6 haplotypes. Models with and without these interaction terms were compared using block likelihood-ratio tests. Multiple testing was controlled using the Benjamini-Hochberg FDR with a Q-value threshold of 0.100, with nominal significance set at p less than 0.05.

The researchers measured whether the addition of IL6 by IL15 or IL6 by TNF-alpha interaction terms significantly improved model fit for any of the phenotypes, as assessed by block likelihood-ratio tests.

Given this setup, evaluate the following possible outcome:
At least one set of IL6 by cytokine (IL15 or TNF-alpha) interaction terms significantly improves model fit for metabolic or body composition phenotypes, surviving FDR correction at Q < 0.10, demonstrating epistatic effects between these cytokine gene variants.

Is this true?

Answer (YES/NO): NO